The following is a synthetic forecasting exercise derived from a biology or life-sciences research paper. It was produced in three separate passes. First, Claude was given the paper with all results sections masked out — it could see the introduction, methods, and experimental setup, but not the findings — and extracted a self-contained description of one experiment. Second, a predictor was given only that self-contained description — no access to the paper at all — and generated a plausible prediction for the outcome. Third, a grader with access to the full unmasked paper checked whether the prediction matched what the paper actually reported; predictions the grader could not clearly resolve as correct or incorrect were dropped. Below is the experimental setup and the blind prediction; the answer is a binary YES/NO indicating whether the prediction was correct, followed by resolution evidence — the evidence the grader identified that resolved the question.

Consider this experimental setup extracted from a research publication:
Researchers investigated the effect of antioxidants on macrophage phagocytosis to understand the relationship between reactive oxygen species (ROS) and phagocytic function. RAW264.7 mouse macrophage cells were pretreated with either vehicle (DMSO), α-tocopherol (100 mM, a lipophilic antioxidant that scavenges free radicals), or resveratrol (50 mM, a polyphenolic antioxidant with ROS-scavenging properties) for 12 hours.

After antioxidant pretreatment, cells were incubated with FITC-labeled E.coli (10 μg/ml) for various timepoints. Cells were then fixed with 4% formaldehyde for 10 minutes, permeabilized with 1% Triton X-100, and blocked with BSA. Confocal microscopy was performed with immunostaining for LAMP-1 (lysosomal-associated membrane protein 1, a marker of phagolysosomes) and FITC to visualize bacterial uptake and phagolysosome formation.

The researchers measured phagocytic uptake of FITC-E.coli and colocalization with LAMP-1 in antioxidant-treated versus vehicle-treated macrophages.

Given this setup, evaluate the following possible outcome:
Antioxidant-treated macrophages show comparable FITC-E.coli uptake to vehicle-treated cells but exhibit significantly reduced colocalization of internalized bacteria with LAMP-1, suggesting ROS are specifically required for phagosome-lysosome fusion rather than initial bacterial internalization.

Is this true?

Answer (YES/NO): NO